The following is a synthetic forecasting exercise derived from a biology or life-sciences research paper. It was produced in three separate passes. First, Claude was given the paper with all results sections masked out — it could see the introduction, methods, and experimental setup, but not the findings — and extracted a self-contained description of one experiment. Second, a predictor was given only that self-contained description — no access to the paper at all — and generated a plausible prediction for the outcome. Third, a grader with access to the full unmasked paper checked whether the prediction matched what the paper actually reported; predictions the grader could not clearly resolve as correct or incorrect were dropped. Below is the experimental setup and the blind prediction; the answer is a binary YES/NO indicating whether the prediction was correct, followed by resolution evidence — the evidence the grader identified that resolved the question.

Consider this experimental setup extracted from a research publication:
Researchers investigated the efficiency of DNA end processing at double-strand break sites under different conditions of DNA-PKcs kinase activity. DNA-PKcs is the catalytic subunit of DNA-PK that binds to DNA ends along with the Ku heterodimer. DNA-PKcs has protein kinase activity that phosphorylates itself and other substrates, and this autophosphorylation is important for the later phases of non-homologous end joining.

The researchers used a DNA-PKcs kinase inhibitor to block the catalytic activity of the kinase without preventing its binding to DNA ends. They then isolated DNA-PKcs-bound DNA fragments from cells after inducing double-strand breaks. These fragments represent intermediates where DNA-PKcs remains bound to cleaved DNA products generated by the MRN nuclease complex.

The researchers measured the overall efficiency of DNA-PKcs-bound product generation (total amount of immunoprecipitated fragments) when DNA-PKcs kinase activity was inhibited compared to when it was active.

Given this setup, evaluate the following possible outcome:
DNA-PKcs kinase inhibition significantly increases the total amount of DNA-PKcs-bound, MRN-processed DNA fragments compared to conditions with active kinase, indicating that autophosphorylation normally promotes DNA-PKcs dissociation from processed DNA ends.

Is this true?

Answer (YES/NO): YES